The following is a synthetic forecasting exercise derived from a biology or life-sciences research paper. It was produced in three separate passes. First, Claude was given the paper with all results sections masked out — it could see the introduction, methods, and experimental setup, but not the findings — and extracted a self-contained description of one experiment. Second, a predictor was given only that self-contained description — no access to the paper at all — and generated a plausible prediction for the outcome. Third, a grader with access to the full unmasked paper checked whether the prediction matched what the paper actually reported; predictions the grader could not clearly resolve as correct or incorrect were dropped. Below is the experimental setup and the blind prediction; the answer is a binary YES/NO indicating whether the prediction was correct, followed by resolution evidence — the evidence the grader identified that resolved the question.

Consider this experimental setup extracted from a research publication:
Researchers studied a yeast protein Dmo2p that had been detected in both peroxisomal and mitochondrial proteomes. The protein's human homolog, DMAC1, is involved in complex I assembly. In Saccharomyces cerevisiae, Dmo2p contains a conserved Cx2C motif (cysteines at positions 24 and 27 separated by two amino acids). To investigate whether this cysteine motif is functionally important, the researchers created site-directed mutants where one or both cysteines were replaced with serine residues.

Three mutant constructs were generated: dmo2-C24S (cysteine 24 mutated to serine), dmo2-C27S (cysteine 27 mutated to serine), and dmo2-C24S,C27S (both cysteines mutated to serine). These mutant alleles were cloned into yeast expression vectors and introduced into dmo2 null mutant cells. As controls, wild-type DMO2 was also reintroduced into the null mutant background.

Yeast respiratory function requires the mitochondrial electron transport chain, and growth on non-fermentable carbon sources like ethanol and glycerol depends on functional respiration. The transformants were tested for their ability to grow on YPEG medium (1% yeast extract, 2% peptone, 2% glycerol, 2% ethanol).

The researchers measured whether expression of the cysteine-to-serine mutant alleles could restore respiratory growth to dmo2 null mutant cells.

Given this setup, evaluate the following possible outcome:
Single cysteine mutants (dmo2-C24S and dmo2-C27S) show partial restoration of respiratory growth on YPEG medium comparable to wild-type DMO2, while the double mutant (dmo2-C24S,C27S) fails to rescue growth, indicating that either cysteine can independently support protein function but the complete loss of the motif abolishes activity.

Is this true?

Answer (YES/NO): NO